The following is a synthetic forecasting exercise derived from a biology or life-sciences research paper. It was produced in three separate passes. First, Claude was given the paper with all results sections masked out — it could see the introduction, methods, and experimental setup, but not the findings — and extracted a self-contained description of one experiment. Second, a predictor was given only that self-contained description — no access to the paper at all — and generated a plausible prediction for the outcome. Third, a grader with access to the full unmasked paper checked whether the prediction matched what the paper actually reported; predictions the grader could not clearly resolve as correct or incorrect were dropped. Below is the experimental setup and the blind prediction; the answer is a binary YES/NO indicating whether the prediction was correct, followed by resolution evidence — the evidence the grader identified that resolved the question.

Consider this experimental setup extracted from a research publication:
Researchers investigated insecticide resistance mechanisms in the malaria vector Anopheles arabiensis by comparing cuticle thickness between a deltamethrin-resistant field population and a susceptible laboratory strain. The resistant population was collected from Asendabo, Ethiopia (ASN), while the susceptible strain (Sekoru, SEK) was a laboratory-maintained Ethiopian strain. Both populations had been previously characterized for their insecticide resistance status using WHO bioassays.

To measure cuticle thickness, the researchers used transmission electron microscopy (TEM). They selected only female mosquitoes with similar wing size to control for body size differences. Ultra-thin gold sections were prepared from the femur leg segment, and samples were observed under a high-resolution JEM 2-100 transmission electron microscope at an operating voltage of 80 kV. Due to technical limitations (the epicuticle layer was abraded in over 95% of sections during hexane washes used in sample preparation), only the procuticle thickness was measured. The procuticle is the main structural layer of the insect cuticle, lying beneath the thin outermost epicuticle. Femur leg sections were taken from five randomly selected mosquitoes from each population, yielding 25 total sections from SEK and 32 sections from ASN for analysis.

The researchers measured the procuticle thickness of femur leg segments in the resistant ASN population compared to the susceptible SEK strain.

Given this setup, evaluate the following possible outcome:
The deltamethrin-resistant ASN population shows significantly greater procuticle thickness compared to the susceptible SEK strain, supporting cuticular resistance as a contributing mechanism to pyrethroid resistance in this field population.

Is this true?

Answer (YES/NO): NO